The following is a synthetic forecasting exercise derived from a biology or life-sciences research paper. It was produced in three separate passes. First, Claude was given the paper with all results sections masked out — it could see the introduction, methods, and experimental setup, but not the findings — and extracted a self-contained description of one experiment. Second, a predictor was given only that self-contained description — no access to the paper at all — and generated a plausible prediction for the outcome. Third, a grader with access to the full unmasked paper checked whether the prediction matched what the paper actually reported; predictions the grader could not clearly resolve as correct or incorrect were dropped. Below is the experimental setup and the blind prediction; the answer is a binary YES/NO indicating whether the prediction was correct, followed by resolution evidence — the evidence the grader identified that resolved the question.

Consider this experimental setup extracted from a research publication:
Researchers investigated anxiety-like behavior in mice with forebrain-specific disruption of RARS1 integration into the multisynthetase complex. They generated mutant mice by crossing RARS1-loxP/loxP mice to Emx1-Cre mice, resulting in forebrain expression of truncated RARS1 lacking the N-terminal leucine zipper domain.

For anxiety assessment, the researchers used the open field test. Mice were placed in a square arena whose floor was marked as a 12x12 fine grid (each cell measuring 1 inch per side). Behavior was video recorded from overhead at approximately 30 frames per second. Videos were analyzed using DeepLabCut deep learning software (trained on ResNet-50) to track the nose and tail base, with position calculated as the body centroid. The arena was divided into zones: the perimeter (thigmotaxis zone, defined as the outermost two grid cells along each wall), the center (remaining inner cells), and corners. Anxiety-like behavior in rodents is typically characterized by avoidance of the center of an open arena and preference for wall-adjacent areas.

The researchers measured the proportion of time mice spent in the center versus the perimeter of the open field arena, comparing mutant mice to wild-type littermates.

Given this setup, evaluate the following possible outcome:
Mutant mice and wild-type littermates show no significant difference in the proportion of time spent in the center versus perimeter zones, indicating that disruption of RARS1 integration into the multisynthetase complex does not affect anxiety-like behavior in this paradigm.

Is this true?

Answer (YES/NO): NO